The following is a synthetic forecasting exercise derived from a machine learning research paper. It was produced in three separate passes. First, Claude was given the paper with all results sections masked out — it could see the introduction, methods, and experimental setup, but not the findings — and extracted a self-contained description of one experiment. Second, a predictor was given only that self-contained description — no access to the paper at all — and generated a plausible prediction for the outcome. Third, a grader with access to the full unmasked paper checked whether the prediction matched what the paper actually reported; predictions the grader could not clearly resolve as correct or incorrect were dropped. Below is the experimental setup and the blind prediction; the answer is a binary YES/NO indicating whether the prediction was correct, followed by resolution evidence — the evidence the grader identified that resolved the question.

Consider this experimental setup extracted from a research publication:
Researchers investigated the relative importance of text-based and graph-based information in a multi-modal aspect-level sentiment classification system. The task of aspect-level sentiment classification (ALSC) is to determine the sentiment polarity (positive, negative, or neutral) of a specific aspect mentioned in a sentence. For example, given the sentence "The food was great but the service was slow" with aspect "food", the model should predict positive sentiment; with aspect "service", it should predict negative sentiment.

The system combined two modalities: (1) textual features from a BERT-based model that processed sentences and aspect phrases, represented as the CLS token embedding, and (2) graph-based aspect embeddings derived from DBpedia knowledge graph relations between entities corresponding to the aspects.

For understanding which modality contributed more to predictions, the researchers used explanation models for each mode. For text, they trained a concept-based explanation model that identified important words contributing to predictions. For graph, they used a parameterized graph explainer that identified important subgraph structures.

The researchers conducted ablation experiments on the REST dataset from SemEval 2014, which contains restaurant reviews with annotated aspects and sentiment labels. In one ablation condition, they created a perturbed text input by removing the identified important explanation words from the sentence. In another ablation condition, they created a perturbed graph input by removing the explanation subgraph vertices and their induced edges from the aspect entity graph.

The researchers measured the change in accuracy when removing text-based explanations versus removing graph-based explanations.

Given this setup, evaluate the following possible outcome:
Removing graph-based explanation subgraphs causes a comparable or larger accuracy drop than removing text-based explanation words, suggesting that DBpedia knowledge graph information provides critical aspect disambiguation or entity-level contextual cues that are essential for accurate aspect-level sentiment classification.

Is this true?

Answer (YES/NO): NO